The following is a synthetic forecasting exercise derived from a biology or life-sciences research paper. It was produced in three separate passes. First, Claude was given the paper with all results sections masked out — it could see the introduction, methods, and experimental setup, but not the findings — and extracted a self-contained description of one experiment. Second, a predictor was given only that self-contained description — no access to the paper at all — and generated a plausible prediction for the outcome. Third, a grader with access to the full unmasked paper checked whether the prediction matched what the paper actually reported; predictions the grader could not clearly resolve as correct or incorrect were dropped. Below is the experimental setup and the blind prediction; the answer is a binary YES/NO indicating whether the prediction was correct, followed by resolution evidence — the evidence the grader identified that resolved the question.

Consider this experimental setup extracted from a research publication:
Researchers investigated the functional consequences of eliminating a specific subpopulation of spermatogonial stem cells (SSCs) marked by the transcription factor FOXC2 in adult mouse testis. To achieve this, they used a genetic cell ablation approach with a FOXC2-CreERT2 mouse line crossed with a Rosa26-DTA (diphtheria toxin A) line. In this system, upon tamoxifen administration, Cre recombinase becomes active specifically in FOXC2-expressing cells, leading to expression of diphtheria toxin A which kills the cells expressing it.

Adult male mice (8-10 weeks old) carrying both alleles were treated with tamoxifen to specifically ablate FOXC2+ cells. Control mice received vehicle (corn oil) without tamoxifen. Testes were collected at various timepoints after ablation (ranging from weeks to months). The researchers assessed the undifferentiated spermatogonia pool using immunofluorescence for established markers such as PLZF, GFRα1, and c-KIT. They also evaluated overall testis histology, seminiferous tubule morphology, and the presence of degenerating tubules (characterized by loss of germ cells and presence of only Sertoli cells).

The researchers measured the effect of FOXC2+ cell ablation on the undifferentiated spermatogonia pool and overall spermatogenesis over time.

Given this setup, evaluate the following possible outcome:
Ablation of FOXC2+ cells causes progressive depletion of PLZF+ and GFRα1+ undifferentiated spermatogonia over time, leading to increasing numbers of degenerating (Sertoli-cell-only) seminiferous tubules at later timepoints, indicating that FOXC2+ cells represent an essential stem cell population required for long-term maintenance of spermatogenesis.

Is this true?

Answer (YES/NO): YES